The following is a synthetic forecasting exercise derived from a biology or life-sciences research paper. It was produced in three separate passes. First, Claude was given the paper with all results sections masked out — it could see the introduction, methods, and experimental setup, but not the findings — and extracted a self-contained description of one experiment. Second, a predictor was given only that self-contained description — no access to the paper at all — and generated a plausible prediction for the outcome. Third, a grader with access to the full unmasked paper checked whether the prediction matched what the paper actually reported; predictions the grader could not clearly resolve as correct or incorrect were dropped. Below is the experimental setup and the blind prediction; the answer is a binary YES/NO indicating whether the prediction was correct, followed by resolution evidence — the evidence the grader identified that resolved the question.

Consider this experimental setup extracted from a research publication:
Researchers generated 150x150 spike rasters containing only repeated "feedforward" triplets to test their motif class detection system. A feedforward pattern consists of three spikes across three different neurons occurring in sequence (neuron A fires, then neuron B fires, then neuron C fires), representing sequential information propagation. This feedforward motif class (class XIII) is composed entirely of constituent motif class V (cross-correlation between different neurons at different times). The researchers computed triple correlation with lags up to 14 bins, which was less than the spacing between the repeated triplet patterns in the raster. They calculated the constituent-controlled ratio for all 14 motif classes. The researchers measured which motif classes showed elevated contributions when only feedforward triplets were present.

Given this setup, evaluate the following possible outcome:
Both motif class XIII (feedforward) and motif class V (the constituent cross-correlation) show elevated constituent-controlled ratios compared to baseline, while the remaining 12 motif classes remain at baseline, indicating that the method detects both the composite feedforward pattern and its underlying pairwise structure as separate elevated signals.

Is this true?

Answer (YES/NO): YES